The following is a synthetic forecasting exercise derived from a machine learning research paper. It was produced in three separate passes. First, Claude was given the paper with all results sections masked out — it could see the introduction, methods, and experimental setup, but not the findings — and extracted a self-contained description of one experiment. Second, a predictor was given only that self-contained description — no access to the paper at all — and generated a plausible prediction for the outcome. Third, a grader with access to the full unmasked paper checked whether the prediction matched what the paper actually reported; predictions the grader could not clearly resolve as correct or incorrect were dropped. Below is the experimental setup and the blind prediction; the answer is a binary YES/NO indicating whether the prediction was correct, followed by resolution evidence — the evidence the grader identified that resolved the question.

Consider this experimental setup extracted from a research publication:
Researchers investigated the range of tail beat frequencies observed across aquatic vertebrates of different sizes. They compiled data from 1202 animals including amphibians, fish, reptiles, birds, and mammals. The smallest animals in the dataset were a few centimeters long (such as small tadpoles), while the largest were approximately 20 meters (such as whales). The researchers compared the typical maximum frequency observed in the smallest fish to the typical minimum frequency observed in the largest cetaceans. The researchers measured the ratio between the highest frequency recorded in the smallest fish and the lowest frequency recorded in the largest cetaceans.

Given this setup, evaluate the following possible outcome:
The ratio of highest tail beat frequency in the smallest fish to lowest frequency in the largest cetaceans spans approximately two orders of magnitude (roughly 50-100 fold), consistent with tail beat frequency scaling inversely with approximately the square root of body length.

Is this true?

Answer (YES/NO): YES